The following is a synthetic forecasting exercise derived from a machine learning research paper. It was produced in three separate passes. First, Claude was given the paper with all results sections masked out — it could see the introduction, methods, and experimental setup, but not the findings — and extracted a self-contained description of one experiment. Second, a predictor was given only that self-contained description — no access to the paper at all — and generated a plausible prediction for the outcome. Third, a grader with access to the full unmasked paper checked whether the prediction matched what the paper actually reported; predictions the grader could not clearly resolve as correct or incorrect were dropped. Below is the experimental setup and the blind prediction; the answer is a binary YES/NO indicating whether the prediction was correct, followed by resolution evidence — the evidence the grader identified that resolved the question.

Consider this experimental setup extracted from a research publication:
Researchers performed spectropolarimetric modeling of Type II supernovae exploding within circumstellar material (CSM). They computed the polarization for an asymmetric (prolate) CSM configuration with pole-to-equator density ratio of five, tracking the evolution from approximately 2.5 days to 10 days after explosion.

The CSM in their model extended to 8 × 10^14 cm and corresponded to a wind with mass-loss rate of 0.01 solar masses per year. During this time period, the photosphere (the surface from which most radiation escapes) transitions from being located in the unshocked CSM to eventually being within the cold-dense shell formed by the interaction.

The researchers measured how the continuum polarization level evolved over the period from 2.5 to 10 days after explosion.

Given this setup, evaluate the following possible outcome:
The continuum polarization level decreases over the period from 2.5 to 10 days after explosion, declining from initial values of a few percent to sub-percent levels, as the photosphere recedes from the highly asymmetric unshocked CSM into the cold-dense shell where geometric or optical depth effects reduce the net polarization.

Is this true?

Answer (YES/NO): NO